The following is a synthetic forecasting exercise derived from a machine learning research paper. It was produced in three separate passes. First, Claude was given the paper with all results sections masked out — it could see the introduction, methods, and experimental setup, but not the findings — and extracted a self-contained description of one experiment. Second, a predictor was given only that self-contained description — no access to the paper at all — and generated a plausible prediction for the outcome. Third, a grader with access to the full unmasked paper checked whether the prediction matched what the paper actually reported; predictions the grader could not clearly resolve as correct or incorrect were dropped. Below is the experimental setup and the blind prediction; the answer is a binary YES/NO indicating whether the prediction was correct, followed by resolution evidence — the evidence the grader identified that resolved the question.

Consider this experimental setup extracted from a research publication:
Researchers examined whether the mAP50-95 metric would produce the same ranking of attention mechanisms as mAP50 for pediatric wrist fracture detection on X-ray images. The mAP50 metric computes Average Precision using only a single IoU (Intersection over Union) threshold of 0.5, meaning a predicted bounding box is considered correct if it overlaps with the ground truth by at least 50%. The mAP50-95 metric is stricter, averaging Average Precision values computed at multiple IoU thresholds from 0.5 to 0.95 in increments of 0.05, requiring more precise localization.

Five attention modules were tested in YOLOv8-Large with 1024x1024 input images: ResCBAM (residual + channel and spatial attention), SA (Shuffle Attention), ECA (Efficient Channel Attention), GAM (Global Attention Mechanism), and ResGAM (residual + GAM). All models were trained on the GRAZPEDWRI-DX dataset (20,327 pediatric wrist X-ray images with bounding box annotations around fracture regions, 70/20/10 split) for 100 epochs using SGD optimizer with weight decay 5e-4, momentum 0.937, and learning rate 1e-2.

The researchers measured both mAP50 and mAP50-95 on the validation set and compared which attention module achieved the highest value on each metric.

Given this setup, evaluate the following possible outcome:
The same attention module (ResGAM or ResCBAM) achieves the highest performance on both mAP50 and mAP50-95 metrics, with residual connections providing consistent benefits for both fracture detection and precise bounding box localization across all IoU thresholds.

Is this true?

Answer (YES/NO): YES